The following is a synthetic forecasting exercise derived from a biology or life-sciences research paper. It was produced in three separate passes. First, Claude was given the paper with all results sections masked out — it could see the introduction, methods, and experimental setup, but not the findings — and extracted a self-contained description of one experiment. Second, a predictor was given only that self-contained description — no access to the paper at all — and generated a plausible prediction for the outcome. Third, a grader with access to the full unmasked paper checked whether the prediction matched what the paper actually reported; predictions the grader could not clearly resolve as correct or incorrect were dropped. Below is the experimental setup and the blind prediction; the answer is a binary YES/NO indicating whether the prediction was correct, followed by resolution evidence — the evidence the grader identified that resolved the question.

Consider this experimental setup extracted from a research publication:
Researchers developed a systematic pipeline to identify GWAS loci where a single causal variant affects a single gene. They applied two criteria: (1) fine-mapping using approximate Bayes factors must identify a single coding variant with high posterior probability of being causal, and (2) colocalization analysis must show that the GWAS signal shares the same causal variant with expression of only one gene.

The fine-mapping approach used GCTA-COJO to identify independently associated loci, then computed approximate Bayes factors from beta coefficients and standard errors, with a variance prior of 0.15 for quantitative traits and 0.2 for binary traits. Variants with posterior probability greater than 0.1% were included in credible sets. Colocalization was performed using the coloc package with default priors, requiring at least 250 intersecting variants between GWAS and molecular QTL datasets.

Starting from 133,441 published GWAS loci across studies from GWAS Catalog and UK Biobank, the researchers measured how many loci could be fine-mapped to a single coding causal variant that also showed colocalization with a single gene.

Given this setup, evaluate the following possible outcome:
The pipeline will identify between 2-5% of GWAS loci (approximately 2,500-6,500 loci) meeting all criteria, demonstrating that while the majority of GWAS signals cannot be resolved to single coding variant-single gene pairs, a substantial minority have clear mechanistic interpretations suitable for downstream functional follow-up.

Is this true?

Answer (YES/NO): NO